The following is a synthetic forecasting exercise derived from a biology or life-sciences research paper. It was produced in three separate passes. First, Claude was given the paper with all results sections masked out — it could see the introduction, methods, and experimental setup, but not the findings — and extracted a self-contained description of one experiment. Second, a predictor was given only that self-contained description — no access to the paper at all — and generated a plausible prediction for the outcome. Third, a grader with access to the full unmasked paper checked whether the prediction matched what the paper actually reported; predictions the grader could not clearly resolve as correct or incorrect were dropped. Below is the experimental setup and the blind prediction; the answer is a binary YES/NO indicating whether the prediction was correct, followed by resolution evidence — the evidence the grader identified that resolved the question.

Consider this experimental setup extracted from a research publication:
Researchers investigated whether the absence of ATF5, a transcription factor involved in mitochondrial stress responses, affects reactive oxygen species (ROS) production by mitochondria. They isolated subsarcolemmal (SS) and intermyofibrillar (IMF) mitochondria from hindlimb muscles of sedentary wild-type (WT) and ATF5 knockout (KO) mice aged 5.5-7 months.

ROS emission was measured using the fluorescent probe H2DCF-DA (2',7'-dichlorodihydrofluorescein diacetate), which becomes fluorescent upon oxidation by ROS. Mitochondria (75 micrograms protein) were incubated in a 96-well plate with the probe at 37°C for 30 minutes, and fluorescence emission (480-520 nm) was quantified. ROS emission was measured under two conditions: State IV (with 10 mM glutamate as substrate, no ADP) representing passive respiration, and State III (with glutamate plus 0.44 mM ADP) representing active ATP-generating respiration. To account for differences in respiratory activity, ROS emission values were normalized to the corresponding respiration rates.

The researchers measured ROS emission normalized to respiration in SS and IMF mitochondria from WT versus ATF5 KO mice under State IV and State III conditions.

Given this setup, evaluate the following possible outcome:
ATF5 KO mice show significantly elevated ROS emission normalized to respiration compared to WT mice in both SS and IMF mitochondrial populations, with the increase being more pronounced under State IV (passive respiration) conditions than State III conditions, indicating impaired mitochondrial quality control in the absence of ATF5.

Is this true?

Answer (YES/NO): NO